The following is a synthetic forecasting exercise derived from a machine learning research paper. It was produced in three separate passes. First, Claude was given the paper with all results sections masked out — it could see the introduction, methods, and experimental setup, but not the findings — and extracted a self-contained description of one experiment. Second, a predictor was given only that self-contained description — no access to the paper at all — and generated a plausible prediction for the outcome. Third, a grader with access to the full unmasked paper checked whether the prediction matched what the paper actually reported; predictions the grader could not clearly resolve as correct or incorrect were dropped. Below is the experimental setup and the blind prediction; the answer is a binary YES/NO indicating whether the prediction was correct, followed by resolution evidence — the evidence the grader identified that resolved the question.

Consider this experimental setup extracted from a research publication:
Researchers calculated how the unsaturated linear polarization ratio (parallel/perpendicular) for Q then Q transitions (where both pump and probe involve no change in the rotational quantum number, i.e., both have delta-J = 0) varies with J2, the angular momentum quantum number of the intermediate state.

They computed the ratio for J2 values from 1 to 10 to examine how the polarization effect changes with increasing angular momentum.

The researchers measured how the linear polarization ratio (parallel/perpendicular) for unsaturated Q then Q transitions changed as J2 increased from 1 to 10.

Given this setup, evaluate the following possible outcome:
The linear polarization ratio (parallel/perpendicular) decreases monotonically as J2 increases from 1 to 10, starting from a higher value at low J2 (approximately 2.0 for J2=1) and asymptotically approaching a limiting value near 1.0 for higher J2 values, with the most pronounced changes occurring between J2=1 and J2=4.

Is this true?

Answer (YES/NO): NO